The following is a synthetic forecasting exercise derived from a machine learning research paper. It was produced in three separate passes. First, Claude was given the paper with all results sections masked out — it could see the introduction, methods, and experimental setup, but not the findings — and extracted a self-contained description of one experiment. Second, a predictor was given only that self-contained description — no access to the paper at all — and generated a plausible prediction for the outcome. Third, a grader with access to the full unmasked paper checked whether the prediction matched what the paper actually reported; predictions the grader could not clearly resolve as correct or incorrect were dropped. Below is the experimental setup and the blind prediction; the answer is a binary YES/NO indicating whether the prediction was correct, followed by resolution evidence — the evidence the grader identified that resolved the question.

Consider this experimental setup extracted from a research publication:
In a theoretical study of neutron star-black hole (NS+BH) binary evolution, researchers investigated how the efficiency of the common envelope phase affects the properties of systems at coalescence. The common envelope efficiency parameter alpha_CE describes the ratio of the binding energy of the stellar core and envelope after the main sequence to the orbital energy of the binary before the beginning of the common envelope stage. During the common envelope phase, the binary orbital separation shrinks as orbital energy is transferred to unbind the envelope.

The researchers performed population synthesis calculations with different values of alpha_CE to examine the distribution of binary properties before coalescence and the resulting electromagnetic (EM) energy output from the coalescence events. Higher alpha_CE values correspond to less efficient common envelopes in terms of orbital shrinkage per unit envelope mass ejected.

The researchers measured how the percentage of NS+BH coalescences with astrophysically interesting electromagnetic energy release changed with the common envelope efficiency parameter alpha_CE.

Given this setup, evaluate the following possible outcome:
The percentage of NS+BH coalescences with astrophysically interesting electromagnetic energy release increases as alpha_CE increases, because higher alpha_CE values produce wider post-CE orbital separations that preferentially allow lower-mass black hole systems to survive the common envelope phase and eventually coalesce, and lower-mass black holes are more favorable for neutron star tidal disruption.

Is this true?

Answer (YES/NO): YES